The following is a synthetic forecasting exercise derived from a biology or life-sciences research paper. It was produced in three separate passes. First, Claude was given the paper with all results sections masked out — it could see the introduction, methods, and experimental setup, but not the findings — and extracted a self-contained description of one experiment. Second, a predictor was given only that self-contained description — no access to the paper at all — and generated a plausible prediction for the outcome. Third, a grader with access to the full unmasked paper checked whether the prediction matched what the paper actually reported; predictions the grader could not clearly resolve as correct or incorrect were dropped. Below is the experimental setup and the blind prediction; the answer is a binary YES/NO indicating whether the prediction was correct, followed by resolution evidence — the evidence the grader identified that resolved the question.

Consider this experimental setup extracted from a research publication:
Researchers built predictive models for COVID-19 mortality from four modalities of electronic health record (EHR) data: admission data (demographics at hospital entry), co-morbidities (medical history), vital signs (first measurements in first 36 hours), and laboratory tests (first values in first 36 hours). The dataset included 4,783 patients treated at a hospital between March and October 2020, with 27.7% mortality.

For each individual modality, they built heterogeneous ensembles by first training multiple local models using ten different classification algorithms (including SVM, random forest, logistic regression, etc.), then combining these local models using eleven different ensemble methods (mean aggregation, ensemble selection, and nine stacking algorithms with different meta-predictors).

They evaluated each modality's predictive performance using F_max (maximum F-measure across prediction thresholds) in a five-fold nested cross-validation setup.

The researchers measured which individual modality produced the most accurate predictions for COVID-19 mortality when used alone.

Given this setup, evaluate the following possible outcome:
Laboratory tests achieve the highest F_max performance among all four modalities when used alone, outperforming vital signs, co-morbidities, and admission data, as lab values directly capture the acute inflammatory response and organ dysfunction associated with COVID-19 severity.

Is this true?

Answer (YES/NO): YES